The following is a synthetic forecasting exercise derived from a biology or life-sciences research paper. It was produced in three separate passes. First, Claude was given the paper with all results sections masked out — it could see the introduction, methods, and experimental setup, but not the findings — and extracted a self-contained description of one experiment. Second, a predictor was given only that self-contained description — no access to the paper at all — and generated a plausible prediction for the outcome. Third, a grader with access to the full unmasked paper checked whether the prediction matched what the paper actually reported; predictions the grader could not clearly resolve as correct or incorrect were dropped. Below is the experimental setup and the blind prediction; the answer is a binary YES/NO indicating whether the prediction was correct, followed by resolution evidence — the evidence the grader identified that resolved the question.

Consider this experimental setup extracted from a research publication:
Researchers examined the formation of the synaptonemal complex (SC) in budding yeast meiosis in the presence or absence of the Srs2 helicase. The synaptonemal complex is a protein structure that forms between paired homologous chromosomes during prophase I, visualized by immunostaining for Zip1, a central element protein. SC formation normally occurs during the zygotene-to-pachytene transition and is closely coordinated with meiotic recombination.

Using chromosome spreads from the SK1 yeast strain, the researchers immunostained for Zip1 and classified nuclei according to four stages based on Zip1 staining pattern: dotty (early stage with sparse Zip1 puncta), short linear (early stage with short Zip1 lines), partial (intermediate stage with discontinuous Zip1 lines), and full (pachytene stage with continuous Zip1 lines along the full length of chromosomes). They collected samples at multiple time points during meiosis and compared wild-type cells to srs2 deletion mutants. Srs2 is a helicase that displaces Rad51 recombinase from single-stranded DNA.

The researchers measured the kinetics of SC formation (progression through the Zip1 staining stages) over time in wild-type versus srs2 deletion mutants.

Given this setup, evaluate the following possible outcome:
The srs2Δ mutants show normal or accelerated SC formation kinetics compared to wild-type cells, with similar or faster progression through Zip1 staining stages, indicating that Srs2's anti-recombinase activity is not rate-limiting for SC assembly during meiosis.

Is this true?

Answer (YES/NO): NO